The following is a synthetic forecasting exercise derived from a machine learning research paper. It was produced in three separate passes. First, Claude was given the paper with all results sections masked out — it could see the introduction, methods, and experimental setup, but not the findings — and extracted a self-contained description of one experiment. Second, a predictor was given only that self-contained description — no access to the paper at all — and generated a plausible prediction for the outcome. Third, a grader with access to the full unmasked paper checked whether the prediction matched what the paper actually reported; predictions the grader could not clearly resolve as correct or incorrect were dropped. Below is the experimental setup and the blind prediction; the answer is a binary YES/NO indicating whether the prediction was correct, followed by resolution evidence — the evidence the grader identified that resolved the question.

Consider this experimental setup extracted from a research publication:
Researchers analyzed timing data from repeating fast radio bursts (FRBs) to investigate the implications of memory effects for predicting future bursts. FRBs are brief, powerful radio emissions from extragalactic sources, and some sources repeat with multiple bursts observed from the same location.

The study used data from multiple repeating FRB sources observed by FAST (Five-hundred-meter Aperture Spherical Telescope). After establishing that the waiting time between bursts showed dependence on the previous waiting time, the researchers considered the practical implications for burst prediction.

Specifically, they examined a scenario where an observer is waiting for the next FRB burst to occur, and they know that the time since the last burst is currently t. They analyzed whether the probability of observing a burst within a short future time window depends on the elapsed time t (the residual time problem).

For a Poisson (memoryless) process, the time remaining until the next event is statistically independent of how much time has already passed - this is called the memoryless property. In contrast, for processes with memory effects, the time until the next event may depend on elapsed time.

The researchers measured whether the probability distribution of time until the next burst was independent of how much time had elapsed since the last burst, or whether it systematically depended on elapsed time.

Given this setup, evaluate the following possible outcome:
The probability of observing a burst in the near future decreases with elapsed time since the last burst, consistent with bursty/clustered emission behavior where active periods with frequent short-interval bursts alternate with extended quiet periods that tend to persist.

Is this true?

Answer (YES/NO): YES